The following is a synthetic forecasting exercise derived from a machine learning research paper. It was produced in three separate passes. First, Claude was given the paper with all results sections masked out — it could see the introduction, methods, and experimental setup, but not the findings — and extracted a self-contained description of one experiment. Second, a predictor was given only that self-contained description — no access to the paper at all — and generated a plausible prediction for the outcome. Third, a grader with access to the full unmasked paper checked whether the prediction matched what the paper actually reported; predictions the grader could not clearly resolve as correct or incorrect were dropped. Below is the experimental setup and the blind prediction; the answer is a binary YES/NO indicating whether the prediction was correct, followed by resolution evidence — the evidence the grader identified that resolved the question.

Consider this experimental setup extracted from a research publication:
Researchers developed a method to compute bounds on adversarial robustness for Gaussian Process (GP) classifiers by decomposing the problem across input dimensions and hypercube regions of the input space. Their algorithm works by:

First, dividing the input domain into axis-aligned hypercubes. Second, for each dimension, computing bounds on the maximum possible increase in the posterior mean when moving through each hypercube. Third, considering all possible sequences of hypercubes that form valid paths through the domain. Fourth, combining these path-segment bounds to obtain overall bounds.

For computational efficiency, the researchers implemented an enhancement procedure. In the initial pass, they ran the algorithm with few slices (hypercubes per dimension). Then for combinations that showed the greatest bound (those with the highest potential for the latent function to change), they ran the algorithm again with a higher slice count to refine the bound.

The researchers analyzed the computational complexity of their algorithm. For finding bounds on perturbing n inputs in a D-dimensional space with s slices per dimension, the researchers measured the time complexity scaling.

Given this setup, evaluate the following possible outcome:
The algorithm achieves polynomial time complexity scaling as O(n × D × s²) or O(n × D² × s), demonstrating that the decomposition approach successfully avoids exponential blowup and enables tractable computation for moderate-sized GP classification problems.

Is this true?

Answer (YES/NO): NO